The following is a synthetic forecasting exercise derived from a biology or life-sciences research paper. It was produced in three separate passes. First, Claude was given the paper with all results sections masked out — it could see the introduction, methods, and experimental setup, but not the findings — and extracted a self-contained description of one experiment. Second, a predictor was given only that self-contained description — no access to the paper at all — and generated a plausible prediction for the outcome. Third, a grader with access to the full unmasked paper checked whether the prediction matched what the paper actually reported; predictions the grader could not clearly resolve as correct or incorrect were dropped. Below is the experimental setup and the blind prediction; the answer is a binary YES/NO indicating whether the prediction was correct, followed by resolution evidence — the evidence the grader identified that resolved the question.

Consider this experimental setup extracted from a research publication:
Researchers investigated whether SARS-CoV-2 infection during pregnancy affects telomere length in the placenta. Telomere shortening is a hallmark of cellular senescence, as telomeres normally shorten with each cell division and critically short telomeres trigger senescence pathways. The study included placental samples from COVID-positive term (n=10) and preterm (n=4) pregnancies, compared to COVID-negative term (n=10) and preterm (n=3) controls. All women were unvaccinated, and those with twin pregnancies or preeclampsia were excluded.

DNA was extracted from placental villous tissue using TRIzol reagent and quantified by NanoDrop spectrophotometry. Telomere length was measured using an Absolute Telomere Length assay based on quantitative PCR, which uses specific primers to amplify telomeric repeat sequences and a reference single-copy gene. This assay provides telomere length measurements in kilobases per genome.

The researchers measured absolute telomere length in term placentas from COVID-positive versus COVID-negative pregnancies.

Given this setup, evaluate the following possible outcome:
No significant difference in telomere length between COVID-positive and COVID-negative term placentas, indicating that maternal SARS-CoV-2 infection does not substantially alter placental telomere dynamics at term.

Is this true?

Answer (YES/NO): YES